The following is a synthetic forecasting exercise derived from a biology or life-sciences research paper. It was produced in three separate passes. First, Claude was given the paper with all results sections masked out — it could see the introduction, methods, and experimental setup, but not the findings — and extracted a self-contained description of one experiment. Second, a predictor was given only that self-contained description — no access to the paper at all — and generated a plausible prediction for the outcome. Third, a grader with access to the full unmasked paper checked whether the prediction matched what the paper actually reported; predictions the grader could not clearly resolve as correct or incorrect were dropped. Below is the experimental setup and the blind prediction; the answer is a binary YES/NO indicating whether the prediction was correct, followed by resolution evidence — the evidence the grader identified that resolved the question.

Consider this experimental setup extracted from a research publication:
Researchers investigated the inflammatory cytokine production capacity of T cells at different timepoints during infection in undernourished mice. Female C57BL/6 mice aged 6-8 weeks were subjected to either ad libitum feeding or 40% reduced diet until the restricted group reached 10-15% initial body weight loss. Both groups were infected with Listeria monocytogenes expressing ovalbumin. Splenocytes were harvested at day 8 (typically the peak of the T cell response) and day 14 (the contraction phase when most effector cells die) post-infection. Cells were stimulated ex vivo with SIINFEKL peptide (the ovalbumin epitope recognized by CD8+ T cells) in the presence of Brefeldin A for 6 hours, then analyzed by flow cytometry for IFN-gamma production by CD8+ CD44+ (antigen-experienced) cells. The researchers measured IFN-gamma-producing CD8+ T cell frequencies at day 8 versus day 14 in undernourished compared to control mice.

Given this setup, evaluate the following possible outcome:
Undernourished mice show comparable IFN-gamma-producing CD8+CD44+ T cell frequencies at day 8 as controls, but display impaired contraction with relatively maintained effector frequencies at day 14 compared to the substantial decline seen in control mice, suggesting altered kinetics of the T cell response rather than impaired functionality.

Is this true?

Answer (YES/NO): NO